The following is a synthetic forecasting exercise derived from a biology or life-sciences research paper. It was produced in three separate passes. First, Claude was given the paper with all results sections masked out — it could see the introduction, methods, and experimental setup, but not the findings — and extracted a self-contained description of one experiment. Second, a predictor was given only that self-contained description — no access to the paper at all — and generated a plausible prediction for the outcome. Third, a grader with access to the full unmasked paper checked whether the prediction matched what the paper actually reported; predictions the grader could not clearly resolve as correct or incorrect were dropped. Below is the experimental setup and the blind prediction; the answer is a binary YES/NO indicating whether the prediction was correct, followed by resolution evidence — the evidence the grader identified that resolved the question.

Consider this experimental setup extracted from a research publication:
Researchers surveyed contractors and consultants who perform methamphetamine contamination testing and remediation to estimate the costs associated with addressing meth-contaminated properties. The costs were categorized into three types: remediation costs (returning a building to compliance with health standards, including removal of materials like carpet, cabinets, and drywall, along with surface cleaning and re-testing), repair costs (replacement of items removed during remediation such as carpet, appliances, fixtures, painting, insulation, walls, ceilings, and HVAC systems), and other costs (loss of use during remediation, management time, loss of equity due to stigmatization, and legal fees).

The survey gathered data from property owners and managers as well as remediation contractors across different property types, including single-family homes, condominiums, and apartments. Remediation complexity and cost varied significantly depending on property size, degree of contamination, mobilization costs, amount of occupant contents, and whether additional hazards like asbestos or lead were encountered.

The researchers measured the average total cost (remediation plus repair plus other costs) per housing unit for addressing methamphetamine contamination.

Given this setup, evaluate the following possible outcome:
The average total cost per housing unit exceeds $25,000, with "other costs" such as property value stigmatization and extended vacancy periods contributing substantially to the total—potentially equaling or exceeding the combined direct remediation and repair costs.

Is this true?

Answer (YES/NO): NO